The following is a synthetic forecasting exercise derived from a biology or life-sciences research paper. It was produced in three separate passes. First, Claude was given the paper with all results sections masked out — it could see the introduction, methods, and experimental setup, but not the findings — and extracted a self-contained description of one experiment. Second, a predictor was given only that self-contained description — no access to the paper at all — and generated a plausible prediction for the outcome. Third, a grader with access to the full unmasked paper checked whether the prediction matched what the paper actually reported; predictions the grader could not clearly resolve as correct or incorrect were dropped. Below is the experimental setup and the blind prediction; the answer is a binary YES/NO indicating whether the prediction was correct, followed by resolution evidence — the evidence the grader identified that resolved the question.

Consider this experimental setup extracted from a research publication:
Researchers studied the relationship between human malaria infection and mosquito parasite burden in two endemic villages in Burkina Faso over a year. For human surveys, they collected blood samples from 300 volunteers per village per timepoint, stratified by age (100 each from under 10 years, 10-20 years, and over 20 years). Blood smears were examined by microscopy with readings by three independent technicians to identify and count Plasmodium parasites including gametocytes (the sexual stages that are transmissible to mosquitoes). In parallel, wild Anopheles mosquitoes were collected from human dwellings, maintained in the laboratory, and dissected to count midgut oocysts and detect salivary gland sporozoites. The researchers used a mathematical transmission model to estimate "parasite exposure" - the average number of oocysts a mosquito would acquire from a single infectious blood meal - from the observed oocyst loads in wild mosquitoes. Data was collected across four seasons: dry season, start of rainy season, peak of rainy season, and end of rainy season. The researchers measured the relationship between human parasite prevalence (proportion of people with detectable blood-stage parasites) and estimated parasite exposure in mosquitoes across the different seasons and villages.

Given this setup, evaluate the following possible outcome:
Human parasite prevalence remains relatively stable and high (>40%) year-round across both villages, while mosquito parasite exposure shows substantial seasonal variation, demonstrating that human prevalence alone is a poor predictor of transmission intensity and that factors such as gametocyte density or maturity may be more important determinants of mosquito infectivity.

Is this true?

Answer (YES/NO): NO